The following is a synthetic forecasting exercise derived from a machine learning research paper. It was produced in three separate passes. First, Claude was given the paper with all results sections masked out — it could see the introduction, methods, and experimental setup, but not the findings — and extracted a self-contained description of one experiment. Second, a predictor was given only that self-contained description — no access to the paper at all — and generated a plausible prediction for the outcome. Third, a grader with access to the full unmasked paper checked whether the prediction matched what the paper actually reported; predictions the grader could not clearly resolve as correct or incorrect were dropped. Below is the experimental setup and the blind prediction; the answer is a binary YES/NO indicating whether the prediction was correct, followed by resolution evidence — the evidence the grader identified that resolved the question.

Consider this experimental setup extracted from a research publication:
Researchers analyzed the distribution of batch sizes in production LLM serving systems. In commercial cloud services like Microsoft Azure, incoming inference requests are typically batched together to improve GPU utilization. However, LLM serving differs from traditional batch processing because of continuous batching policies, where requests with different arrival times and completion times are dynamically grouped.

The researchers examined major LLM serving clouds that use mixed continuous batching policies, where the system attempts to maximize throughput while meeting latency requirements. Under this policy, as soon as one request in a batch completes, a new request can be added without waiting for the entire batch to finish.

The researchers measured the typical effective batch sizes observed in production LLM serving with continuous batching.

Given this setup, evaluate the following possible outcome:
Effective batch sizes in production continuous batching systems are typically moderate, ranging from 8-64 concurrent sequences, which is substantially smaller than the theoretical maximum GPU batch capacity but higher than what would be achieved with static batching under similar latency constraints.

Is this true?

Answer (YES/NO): NO